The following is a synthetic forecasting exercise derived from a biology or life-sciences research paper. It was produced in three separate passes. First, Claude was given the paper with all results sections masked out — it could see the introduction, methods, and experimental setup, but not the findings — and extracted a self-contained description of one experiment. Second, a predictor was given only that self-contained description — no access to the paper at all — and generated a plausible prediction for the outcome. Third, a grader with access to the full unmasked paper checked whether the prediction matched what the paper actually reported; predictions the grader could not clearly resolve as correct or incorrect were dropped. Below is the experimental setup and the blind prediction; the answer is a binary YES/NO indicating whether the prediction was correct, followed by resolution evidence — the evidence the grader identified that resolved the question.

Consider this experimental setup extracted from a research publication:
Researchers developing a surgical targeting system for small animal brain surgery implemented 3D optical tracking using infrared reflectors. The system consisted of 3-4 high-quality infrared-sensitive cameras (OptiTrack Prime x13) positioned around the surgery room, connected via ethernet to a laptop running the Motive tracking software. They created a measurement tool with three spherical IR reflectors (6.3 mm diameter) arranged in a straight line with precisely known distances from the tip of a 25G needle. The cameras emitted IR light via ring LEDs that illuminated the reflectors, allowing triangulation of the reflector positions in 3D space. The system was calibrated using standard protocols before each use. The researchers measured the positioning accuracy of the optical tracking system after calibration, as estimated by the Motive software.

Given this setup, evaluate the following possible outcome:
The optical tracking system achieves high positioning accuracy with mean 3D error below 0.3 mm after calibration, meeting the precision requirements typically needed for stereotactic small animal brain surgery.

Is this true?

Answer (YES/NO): YES